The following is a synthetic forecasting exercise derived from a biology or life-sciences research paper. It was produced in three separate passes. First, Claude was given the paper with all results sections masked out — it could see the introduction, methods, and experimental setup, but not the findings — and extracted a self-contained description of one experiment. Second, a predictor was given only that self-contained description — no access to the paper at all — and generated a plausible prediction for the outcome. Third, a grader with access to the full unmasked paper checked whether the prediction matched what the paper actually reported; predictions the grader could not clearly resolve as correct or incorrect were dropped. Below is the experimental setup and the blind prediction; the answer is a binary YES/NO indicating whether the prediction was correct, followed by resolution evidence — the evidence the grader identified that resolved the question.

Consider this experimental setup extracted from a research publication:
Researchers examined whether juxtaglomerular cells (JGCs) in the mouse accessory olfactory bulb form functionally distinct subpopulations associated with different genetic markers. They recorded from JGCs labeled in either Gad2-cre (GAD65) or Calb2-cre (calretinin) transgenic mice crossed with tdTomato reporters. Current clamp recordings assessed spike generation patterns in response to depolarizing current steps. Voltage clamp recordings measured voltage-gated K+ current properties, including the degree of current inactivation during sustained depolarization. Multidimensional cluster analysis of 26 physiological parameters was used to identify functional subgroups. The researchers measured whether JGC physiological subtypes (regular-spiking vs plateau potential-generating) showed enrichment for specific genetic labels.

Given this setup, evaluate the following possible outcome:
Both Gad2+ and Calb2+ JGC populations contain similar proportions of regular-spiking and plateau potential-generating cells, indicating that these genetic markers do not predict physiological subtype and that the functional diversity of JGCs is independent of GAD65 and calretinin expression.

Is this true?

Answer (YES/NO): NO